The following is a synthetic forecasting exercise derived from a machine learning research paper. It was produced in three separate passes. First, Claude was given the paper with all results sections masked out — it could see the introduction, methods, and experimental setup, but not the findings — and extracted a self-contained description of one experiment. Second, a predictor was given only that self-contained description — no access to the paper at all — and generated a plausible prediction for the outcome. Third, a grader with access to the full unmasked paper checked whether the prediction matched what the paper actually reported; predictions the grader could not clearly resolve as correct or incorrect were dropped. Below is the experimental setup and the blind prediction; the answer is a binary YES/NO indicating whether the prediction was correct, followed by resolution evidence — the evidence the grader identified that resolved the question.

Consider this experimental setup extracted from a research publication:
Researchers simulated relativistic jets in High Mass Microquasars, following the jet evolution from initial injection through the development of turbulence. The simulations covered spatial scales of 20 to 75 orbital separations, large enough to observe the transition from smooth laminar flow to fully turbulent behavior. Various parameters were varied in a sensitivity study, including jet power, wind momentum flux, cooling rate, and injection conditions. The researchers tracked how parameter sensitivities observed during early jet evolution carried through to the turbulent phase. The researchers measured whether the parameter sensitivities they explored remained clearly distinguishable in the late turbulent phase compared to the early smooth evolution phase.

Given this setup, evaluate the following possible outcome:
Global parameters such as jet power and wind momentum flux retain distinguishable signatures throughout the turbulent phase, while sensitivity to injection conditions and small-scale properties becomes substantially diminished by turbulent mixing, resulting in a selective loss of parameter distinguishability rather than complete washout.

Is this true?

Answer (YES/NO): NO